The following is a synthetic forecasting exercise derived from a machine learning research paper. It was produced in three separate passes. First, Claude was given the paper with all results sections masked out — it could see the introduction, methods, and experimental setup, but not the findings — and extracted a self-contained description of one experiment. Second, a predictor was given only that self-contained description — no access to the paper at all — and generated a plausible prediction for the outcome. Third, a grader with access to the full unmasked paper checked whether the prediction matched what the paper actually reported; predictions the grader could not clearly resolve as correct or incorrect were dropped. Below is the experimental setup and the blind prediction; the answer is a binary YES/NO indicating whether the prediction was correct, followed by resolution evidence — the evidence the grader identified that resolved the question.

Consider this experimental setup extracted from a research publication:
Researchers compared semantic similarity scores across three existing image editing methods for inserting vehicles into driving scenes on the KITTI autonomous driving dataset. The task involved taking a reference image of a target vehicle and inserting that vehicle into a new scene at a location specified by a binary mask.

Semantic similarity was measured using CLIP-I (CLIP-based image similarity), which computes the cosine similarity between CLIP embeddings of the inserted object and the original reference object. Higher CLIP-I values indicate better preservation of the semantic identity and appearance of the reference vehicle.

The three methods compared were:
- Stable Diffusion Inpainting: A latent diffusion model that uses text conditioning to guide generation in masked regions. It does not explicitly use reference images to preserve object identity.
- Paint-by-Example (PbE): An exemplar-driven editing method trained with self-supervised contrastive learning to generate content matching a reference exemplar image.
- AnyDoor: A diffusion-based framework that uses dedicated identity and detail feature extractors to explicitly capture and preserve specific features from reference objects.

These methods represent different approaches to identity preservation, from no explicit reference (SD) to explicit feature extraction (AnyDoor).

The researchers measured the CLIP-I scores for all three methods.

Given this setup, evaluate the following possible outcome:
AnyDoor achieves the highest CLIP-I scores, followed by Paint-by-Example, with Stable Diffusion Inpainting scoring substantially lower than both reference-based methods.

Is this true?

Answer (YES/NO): NO